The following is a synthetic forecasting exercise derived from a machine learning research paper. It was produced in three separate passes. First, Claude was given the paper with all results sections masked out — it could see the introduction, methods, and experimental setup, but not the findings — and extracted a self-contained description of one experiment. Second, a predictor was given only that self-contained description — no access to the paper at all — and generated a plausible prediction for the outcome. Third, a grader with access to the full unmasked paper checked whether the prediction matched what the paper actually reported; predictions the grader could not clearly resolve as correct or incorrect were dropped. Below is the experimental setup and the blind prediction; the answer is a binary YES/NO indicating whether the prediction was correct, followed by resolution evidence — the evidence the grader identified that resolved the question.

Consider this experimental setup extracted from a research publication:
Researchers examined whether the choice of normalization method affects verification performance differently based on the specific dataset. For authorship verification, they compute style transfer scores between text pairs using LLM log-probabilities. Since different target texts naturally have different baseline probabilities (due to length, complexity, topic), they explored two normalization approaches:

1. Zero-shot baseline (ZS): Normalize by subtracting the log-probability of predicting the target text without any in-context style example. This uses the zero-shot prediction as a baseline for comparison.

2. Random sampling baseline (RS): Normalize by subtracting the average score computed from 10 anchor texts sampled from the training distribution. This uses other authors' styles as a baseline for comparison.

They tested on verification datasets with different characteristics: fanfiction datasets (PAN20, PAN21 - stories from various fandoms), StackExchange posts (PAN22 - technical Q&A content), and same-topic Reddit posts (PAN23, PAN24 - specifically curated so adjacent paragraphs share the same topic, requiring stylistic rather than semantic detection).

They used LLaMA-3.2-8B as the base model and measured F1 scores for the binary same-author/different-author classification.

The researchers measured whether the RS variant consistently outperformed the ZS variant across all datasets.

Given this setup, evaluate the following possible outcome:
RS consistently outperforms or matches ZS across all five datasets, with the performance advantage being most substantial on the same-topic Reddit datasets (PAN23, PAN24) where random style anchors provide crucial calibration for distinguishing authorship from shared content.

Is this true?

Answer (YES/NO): NO